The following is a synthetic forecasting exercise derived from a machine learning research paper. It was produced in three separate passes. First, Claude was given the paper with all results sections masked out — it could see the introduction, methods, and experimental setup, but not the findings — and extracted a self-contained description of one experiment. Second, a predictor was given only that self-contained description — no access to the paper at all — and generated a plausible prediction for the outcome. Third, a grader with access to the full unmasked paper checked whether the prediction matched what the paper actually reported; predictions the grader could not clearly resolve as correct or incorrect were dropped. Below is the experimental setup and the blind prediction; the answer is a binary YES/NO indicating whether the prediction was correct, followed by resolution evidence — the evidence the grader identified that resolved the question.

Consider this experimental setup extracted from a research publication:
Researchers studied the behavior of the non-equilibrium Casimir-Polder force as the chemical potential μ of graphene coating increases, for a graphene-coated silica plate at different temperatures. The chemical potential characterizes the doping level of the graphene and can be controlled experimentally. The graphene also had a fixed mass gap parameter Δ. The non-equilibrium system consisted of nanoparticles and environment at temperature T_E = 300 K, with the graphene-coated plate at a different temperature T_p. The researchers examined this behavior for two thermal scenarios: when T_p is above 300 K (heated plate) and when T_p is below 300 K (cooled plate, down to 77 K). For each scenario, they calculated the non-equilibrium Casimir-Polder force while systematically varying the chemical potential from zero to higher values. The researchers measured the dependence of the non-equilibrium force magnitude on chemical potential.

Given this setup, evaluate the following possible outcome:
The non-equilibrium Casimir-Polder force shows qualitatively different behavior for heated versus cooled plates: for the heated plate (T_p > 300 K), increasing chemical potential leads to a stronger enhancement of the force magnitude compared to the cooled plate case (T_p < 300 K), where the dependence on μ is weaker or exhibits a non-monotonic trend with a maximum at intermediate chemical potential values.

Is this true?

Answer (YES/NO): NO